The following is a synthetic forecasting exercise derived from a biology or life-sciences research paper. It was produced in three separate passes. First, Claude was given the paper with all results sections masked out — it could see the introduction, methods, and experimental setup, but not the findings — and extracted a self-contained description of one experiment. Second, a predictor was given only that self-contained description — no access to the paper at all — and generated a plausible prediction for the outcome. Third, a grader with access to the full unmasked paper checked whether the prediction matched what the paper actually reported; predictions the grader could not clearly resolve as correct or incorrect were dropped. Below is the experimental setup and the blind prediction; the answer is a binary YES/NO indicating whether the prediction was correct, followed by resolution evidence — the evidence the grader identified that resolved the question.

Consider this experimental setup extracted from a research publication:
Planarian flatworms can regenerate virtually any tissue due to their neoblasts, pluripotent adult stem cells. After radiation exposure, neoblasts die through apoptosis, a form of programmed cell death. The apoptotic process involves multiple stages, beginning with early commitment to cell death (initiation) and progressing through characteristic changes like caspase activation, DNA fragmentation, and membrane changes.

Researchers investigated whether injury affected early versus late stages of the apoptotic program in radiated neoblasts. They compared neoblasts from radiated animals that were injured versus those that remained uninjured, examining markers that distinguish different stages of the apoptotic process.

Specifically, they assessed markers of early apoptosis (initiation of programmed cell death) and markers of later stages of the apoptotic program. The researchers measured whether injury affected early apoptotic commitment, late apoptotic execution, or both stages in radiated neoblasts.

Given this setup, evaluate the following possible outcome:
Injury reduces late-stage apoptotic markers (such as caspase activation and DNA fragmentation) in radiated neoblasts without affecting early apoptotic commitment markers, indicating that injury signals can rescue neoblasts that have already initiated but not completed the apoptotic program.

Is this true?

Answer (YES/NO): NO